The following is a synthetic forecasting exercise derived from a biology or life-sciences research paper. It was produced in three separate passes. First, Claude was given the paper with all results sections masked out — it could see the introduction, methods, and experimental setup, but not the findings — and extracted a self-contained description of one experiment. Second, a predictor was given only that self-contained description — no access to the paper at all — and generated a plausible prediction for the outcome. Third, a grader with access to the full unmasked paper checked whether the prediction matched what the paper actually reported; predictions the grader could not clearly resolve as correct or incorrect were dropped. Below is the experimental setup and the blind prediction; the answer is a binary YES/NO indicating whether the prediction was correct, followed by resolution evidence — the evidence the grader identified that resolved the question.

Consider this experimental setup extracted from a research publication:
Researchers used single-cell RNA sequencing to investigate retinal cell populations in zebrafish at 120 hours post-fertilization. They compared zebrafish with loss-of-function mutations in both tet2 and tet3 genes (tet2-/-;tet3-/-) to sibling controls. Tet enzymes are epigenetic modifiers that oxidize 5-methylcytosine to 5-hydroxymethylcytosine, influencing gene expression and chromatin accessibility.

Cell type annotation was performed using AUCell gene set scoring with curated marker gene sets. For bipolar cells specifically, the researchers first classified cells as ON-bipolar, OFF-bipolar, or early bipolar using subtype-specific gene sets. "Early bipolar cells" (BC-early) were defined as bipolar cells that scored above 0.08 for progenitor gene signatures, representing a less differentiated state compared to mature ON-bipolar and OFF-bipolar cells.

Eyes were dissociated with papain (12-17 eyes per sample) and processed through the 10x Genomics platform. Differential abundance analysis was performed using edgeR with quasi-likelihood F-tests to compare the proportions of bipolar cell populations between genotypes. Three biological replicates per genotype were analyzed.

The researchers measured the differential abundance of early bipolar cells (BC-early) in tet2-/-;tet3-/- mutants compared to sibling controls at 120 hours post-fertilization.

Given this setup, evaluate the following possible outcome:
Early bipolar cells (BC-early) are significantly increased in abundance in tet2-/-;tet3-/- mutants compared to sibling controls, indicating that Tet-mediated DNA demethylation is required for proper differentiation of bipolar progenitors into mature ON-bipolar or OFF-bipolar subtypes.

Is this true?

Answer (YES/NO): YES